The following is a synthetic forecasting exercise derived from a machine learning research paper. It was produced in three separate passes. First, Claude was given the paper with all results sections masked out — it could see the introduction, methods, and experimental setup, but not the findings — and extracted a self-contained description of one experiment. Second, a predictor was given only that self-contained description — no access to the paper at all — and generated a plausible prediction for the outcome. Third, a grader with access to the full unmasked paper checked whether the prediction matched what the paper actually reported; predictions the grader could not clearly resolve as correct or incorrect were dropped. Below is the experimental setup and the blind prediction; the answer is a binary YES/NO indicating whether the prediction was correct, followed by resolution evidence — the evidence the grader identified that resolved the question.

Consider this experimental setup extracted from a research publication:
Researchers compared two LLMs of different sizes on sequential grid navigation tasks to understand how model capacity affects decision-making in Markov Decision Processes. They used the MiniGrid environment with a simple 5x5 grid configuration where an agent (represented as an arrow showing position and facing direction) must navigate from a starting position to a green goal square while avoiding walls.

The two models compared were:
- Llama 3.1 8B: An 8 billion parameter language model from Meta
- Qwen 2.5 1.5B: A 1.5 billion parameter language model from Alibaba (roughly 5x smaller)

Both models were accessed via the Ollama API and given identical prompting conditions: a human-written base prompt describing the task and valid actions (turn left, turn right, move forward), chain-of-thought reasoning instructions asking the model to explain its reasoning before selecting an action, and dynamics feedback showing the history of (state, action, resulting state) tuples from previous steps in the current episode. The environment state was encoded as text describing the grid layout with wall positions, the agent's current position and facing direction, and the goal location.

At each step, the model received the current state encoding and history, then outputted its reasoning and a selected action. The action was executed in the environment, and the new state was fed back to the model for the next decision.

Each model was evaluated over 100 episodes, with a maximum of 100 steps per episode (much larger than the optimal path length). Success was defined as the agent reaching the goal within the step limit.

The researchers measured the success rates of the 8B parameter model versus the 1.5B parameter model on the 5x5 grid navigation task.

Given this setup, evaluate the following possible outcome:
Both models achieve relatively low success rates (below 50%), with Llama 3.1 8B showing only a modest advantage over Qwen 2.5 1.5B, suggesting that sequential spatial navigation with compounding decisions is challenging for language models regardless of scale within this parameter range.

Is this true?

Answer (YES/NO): NO